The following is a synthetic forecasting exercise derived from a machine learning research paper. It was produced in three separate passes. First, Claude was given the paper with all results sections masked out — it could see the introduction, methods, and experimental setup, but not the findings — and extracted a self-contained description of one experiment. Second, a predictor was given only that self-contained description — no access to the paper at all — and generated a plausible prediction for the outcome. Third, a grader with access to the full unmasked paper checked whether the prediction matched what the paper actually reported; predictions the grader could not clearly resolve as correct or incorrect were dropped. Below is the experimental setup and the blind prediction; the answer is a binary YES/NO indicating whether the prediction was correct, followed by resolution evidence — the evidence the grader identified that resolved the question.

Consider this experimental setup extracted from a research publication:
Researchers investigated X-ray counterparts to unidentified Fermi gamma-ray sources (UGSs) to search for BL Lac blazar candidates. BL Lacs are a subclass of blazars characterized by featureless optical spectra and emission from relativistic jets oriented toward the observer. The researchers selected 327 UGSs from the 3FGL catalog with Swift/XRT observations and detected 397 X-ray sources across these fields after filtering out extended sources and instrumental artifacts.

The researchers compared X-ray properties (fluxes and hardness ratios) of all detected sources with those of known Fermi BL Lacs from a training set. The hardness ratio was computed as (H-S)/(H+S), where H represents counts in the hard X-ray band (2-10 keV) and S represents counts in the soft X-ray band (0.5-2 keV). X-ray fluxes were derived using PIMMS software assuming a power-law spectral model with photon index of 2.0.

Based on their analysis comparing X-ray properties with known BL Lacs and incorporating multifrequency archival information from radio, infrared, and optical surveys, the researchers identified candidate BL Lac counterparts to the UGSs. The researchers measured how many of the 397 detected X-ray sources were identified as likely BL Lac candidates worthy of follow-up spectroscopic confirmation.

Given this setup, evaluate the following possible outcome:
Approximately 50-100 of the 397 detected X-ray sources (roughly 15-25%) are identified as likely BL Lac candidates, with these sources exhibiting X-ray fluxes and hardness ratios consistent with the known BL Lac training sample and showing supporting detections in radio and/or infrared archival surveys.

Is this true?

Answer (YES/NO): NO